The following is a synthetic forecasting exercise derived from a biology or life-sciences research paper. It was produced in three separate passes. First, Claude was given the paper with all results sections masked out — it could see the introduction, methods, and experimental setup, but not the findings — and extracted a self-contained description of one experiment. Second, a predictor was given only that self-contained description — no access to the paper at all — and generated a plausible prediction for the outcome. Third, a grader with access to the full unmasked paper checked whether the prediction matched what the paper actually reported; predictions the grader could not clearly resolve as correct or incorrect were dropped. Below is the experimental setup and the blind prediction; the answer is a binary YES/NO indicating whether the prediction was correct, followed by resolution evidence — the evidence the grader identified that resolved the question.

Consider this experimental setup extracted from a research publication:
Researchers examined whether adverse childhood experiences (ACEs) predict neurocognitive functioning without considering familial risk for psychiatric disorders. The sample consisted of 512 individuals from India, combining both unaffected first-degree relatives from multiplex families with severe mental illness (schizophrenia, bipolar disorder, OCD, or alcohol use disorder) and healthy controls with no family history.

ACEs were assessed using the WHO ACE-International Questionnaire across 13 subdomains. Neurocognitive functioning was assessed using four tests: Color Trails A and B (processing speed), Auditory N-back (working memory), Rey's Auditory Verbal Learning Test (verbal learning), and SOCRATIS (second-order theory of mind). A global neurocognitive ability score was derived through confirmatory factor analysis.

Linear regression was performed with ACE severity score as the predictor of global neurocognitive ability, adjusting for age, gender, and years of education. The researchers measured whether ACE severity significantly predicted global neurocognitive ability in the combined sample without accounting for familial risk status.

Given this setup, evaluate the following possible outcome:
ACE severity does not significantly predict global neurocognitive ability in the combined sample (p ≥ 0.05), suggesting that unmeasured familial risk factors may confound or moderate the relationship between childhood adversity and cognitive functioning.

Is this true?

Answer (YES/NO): NO